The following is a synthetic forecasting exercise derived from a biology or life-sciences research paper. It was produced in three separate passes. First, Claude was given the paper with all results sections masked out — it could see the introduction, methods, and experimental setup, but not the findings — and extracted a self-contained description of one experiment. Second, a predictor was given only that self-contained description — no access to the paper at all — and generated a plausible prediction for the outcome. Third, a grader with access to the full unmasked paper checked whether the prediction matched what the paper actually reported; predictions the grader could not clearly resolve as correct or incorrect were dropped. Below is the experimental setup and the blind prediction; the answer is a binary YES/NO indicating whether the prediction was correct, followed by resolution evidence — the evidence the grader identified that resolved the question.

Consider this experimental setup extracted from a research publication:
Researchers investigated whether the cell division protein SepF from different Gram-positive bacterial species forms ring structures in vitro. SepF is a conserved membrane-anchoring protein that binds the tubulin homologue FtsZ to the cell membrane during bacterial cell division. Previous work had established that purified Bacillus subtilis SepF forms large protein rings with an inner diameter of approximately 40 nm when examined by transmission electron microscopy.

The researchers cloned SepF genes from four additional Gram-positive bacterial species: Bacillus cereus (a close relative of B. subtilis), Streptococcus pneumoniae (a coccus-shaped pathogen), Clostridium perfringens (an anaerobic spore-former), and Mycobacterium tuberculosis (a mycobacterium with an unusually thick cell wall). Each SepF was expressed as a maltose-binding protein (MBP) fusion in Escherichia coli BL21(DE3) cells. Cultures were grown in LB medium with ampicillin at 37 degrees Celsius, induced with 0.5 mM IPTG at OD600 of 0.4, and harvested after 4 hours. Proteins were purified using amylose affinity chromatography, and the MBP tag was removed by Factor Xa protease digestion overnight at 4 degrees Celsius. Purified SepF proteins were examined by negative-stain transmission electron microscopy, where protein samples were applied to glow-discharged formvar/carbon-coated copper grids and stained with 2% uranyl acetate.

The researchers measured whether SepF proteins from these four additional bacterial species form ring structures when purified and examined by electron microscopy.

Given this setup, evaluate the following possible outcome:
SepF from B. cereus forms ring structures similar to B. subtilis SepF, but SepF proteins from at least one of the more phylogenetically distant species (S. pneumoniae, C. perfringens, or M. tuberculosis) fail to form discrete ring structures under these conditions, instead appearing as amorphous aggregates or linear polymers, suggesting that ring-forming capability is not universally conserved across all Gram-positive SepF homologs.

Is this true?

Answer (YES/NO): NO